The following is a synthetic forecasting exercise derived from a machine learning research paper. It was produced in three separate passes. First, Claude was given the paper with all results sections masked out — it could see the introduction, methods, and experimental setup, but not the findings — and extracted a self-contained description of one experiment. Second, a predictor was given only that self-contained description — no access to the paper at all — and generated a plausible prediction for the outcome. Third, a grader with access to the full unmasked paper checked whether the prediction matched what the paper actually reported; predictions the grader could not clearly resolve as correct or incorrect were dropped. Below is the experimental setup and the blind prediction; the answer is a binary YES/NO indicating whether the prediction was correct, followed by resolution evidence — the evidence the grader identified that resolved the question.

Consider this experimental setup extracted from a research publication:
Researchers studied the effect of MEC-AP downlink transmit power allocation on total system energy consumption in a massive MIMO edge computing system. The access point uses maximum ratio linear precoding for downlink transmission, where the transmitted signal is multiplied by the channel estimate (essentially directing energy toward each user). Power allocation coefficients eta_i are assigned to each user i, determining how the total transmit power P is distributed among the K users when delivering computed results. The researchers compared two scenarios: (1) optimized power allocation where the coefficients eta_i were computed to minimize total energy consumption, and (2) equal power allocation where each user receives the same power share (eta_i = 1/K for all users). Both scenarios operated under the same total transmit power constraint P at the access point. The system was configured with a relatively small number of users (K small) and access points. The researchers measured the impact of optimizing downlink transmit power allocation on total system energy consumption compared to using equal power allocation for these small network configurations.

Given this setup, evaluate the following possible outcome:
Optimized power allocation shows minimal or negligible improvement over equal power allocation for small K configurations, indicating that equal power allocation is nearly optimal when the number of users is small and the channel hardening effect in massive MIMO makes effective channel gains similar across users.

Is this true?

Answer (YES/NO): YES